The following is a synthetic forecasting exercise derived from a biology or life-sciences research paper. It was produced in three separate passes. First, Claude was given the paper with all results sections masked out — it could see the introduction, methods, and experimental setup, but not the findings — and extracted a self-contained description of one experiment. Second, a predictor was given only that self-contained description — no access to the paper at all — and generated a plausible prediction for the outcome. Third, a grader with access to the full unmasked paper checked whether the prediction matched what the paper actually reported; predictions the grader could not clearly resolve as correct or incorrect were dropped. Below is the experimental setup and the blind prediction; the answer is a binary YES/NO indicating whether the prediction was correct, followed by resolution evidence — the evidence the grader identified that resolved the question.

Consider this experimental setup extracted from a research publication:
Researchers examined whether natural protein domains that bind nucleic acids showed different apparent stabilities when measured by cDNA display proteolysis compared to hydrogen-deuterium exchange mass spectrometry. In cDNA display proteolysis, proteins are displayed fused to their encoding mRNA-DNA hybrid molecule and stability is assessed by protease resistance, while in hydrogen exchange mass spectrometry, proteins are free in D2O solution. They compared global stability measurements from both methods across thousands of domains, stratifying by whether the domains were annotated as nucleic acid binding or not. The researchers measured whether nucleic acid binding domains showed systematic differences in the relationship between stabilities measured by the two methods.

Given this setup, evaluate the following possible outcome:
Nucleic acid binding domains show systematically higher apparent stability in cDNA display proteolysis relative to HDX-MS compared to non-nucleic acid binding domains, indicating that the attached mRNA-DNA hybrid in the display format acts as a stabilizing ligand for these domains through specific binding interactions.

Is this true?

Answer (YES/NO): YES